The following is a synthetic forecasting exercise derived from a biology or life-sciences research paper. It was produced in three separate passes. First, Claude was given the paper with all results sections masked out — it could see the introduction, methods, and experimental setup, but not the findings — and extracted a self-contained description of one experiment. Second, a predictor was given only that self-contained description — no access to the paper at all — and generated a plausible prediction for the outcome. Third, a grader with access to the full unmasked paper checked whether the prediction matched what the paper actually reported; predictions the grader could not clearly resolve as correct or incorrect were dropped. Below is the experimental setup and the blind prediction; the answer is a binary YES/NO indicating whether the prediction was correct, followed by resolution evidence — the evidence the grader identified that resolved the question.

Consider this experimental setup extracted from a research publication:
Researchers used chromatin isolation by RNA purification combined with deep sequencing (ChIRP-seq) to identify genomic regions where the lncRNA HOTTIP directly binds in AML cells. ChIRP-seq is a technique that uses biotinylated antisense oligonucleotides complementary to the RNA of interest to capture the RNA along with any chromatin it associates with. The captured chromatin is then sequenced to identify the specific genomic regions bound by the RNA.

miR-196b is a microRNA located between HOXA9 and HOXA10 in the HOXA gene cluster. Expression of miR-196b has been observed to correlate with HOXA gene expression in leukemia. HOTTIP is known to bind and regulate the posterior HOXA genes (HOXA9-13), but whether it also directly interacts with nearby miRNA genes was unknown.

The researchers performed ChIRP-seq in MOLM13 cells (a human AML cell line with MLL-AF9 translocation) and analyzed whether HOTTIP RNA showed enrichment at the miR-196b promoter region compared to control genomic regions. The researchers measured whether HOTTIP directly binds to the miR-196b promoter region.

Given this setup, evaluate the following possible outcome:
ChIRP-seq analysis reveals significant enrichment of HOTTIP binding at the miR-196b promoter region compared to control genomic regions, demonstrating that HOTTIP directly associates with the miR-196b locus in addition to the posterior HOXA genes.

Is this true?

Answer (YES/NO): YES